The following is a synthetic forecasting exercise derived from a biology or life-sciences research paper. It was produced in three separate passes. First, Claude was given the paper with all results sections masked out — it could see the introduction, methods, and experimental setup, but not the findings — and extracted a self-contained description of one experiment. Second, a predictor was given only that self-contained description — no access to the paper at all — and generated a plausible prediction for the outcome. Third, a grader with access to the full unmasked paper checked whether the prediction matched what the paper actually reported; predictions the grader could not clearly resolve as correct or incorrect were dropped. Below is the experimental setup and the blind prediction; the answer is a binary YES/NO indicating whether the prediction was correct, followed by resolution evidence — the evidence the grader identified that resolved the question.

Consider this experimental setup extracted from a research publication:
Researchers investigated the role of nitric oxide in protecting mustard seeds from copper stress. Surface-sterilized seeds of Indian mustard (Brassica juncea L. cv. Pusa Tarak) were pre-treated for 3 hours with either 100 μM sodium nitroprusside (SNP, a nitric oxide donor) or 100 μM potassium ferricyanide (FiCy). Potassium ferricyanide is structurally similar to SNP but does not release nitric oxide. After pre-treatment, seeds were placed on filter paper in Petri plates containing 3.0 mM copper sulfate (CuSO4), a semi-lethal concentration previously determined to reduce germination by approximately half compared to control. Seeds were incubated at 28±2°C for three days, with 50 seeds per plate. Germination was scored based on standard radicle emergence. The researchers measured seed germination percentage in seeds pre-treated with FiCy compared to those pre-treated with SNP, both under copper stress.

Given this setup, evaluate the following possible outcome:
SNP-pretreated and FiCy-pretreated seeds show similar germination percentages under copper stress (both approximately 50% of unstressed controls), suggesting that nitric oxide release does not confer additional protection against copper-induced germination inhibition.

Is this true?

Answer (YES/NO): NO